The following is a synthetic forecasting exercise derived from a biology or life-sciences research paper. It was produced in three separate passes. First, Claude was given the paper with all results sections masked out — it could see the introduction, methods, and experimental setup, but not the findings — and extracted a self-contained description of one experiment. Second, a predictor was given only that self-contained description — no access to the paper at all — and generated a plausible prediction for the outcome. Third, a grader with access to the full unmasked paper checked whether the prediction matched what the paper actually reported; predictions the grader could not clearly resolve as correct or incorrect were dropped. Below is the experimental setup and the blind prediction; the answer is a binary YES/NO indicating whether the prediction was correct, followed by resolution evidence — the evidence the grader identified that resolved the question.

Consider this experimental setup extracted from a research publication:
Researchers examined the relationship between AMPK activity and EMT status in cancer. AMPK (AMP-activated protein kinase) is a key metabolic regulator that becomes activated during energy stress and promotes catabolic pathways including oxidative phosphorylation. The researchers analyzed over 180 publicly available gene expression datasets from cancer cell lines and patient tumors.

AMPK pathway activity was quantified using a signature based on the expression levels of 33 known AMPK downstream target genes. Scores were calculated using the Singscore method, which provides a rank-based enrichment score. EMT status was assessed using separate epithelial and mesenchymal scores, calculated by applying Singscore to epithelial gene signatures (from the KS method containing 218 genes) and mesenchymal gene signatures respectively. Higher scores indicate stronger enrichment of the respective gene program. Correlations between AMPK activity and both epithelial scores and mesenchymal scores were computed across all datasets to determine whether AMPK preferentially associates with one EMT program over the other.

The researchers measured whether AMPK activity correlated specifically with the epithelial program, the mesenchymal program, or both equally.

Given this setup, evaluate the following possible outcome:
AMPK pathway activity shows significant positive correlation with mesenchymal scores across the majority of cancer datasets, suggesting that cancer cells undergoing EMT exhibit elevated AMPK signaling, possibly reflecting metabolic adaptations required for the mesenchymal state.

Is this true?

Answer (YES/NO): NO